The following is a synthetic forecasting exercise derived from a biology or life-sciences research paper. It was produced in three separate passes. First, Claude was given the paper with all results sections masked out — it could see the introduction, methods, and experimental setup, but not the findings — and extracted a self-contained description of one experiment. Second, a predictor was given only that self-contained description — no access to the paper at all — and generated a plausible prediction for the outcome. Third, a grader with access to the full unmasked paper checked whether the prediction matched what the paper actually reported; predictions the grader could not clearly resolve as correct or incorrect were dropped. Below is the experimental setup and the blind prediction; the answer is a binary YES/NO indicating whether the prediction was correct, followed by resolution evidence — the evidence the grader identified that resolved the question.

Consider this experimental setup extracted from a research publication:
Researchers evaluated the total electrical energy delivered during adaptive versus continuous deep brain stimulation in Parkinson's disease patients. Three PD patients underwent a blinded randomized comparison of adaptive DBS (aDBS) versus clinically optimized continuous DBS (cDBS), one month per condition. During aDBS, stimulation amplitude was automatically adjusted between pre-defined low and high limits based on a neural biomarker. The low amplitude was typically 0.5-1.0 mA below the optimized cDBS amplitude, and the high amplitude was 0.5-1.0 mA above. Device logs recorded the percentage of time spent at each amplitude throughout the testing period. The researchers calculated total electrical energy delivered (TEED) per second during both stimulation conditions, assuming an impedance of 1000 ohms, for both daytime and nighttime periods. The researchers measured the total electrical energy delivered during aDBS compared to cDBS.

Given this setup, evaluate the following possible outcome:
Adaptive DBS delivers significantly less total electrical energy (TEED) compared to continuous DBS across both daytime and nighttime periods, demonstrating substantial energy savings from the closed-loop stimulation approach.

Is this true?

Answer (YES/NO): NO